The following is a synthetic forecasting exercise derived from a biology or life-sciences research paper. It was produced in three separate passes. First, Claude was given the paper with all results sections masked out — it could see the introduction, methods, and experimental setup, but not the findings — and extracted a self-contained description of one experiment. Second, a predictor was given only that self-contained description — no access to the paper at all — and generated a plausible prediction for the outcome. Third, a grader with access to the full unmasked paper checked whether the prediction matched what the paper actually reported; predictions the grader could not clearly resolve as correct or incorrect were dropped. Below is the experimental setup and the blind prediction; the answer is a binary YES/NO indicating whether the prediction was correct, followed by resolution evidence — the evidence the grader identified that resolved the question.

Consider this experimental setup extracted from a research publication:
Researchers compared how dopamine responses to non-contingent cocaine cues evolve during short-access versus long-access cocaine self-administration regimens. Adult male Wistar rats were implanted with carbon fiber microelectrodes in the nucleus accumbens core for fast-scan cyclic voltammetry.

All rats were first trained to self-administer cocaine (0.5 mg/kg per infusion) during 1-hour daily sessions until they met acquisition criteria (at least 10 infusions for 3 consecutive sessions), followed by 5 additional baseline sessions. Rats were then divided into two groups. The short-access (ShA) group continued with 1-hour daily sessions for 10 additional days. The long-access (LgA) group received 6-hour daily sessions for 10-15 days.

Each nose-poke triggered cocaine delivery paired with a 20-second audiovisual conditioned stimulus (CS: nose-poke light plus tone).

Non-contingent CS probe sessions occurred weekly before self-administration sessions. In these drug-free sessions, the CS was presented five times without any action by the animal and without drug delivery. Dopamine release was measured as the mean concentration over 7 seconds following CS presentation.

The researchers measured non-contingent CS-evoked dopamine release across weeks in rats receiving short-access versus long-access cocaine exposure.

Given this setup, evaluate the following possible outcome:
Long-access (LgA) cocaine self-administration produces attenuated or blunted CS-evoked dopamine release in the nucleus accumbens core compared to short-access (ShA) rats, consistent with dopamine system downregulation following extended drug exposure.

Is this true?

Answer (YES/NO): NO